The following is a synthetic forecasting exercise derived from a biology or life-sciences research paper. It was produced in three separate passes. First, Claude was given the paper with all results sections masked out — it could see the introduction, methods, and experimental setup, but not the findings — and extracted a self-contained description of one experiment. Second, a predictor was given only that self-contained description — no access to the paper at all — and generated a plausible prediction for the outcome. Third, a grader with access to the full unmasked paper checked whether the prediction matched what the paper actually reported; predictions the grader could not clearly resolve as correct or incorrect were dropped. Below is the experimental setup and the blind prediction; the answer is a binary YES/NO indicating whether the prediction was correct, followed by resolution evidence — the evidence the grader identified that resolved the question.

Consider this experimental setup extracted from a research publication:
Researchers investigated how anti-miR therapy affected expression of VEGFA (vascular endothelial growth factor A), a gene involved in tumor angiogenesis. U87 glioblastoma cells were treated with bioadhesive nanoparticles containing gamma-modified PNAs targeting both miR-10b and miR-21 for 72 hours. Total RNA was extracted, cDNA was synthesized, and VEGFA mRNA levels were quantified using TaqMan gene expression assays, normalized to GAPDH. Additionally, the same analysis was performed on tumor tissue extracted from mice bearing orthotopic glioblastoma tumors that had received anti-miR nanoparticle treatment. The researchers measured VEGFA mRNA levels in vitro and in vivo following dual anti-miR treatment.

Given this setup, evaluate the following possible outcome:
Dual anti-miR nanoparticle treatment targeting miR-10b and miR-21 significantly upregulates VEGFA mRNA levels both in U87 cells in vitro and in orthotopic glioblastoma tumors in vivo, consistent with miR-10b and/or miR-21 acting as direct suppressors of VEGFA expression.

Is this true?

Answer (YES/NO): NO